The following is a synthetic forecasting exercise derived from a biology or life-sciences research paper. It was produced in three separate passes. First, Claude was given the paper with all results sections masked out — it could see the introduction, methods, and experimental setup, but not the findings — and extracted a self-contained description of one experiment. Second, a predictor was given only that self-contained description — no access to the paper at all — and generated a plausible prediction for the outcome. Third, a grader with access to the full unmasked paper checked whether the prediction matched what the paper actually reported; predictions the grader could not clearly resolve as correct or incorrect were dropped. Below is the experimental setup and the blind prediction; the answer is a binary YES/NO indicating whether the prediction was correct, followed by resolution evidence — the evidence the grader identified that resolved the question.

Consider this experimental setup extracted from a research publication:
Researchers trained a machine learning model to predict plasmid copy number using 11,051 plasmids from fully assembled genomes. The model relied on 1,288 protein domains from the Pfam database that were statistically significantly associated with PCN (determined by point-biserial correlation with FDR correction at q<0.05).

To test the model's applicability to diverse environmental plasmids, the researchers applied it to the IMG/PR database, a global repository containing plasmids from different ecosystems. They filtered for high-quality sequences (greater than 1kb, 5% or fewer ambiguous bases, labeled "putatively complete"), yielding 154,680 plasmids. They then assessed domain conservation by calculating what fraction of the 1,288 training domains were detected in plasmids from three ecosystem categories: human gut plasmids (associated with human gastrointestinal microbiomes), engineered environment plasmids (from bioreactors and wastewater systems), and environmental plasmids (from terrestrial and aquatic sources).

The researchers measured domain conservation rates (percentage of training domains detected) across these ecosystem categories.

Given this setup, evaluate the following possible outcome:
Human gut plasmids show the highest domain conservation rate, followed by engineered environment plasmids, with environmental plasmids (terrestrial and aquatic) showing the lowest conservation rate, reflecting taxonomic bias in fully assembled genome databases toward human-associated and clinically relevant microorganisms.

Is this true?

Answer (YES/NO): NO